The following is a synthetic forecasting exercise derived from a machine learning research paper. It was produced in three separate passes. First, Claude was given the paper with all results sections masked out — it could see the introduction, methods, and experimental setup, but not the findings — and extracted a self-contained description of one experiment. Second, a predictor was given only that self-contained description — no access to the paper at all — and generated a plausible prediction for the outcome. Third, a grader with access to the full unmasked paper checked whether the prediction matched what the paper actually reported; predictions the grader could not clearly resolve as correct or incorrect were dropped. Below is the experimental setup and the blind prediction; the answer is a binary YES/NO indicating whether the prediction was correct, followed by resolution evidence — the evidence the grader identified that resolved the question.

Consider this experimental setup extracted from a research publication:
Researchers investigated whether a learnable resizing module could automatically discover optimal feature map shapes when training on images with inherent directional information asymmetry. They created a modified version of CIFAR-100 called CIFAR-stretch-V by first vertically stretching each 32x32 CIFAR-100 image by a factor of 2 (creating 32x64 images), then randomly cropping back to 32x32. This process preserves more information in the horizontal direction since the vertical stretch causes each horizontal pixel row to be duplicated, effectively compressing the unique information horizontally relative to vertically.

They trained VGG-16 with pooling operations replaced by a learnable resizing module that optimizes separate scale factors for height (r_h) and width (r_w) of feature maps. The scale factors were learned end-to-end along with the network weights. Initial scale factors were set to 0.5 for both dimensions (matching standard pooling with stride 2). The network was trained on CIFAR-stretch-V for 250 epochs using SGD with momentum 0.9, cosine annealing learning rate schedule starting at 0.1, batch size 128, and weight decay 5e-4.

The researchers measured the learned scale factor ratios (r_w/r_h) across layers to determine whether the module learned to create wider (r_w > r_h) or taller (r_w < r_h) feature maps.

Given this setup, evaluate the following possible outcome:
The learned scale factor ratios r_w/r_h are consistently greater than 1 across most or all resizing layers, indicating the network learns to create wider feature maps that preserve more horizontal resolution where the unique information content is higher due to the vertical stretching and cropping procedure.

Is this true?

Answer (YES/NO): YES